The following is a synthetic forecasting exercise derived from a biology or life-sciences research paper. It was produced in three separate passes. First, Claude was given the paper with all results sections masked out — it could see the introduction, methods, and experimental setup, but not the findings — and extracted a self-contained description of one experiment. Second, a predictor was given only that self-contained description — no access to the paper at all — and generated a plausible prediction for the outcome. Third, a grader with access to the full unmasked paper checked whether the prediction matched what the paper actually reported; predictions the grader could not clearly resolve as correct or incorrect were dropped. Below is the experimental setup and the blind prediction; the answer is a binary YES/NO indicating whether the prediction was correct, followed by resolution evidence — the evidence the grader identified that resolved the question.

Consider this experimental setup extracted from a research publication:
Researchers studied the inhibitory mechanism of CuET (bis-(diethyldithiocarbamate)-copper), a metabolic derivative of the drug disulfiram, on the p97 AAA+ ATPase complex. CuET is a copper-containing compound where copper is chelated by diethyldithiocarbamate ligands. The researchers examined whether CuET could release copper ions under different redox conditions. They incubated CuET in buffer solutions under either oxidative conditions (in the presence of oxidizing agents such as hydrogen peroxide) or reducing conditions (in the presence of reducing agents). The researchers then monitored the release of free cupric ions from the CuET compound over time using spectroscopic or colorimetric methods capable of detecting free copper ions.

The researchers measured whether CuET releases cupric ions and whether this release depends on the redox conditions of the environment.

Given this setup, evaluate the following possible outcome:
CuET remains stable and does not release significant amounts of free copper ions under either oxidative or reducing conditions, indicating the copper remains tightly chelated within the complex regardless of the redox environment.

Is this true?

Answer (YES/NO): NO